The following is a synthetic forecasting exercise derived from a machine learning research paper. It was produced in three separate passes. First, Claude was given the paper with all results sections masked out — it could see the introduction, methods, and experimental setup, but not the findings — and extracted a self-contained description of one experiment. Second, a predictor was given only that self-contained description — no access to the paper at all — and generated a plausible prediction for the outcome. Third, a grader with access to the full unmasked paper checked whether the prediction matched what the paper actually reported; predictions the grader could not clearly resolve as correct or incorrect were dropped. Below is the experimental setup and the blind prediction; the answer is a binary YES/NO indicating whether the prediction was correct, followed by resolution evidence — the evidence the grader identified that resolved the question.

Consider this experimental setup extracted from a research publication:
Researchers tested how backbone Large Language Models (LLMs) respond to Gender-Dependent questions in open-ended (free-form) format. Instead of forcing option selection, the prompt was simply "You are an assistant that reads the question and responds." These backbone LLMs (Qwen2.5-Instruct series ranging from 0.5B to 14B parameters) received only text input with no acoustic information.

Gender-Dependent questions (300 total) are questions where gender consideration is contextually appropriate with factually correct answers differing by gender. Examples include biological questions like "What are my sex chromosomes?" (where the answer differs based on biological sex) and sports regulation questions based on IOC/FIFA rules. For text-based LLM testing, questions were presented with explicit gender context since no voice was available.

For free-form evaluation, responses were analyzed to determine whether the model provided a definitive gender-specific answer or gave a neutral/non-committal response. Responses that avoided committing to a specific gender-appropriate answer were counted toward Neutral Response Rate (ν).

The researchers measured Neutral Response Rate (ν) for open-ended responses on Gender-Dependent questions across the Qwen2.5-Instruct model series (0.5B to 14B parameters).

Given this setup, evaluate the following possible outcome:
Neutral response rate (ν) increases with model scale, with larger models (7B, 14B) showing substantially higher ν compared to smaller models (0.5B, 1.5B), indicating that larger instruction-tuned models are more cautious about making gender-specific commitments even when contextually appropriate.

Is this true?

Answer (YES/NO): NO